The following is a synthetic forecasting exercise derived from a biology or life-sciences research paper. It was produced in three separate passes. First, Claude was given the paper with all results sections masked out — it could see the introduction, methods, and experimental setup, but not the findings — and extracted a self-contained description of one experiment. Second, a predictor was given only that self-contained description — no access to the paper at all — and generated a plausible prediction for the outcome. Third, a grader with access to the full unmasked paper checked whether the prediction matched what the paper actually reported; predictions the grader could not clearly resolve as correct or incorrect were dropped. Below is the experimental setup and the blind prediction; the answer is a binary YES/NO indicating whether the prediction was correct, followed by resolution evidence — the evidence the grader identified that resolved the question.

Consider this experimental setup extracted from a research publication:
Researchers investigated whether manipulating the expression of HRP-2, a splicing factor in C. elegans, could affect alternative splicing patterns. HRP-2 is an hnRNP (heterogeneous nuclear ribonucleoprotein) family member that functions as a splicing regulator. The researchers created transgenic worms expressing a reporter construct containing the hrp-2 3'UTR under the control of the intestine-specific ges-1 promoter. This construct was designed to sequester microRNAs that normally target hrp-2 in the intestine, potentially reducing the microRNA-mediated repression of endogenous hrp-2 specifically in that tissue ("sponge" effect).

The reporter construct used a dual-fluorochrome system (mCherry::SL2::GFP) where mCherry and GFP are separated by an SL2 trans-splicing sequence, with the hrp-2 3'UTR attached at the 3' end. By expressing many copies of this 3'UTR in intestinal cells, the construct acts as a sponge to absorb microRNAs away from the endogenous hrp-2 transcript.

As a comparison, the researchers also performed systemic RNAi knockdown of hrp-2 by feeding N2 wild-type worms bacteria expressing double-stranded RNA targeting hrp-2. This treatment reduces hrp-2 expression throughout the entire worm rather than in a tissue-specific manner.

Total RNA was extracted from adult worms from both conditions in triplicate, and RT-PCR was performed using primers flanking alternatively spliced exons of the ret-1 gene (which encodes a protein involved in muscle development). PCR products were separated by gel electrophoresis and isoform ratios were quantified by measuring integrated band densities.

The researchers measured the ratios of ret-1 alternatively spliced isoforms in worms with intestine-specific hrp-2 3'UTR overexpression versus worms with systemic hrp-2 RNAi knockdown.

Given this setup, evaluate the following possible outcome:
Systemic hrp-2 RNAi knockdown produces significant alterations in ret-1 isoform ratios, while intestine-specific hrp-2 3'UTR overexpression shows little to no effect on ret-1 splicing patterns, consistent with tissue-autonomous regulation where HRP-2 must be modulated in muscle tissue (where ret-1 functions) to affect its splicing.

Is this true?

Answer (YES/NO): NO